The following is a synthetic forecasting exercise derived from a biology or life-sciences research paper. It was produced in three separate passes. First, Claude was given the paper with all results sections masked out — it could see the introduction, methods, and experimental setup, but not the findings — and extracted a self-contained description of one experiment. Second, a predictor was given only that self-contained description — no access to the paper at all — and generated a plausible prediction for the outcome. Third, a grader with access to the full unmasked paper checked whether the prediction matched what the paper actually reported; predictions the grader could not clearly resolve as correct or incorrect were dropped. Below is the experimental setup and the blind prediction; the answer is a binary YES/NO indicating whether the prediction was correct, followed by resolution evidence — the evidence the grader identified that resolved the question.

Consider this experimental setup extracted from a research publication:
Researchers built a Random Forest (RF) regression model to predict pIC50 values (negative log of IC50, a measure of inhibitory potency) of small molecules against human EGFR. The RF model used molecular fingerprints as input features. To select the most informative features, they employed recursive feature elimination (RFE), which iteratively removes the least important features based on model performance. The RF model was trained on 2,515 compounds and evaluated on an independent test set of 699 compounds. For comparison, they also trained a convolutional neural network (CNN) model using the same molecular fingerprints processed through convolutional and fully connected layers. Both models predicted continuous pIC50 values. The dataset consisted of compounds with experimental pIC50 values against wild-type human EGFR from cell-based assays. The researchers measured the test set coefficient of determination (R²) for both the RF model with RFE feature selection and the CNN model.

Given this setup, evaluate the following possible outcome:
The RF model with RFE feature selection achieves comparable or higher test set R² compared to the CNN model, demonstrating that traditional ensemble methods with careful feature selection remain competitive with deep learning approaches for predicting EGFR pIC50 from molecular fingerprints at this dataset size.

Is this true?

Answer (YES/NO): YES